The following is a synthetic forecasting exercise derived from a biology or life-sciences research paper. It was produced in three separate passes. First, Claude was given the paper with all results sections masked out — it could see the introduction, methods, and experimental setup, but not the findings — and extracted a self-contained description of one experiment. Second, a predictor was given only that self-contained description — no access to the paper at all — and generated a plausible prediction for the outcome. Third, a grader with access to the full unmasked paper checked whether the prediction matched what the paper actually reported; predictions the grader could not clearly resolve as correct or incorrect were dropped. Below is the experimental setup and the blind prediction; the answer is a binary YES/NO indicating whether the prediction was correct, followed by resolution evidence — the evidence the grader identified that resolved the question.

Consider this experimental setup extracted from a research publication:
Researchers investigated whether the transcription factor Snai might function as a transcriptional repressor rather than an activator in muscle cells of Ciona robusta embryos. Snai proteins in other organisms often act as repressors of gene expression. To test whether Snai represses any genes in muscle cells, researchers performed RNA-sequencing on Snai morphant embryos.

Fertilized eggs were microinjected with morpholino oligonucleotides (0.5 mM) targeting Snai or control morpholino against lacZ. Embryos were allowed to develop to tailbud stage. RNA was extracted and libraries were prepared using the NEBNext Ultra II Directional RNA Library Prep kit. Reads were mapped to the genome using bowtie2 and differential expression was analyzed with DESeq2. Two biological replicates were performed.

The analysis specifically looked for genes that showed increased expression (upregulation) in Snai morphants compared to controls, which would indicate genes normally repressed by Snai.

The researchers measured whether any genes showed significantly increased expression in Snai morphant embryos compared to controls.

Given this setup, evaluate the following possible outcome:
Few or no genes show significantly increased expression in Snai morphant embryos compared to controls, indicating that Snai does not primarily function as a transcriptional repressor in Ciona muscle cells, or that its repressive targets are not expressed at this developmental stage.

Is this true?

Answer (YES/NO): YES